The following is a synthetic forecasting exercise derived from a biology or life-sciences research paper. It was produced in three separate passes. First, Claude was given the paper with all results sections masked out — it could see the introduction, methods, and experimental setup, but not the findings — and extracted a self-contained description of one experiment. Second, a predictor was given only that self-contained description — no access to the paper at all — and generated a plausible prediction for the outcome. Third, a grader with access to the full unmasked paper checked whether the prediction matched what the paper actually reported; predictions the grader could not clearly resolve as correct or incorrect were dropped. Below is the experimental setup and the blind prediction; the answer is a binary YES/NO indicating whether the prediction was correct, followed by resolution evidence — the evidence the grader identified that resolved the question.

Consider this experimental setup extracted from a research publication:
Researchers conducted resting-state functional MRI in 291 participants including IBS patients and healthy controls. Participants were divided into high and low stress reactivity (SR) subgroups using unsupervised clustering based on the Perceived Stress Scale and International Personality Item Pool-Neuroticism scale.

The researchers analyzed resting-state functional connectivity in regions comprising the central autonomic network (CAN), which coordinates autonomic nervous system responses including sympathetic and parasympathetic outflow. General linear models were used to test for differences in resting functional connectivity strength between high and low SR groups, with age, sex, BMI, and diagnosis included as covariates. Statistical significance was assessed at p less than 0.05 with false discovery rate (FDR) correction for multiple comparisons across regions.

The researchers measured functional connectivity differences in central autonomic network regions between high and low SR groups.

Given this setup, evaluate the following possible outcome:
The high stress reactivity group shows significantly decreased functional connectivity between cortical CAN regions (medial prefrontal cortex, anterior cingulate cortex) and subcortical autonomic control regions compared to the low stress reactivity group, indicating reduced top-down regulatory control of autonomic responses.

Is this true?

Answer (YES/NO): NO